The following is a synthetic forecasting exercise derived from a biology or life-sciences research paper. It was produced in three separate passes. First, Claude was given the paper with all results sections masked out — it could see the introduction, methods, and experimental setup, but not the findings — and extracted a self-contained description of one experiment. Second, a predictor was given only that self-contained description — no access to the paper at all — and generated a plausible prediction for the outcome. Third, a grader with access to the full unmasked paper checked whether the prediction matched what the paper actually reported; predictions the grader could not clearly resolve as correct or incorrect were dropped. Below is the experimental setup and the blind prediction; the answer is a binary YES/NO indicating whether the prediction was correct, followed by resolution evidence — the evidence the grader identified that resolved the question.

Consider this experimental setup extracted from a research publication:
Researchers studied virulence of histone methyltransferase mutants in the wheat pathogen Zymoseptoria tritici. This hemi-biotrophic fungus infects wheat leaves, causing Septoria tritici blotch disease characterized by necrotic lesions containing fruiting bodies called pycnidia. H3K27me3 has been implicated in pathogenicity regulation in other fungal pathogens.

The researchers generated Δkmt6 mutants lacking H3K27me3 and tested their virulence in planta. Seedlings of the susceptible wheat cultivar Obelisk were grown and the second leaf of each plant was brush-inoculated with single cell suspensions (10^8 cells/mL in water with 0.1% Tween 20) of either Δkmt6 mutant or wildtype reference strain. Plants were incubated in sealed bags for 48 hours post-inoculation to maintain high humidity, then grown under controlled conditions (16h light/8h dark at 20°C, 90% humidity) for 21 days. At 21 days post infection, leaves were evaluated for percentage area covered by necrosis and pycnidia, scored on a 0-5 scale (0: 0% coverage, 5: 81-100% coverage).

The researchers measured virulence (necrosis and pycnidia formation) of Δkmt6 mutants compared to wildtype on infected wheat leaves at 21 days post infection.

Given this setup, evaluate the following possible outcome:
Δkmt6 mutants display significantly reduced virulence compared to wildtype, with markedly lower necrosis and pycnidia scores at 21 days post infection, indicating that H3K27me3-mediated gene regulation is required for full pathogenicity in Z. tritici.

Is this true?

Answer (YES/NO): YES